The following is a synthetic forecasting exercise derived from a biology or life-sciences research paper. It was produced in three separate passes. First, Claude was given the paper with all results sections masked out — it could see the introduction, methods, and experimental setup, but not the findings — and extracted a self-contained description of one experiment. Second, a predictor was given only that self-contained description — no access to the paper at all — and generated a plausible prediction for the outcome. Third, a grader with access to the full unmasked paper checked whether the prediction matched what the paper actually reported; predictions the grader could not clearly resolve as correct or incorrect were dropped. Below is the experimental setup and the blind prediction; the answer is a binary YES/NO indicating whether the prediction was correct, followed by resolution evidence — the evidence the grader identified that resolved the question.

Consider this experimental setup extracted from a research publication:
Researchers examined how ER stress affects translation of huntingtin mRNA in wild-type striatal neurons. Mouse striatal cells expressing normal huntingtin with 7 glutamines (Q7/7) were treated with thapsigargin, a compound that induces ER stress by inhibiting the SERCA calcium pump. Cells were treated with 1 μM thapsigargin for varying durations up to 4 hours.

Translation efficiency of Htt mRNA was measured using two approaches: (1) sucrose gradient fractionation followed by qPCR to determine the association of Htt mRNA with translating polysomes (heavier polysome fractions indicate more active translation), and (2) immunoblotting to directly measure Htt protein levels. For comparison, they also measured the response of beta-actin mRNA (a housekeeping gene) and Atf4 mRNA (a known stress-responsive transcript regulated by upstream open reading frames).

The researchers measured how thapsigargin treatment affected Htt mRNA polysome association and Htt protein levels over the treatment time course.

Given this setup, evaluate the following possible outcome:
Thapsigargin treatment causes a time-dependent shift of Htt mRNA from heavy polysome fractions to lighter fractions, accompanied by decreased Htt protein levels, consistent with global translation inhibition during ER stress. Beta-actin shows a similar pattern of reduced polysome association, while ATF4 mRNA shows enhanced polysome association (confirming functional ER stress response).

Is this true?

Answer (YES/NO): NO